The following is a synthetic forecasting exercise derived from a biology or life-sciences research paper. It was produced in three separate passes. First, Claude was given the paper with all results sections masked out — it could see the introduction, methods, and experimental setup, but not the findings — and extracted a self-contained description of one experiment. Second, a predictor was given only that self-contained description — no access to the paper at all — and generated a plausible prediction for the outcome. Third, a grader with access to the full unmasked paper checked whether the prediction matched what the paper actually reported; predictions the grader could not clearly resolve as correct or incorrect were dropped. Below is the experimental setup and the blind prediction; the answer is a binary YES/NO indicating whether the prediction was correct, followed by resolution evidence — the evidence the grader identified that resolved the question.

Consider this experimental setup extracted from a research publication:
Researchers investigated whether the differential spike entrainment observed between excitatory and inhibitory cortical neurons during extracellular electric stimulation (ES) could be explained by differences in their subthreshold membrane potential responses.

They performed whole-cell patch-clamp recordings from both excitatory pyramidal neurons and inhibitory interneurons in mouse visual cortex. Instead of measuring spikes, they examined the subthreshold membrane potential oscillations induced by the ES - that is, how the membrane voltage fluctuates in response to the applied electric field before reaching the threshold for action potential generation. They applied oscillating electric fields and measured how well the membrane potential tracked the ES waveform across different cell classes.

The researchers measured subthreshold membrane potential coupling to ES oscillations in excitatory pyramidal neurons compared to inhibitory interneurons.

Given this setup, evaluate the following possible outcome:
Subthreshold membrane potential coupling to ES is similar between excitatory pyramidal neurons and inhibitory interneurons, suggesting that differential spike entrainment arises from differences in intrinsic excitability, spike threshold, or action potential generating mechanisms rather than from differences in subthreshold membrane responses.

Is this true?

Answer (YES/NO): YES